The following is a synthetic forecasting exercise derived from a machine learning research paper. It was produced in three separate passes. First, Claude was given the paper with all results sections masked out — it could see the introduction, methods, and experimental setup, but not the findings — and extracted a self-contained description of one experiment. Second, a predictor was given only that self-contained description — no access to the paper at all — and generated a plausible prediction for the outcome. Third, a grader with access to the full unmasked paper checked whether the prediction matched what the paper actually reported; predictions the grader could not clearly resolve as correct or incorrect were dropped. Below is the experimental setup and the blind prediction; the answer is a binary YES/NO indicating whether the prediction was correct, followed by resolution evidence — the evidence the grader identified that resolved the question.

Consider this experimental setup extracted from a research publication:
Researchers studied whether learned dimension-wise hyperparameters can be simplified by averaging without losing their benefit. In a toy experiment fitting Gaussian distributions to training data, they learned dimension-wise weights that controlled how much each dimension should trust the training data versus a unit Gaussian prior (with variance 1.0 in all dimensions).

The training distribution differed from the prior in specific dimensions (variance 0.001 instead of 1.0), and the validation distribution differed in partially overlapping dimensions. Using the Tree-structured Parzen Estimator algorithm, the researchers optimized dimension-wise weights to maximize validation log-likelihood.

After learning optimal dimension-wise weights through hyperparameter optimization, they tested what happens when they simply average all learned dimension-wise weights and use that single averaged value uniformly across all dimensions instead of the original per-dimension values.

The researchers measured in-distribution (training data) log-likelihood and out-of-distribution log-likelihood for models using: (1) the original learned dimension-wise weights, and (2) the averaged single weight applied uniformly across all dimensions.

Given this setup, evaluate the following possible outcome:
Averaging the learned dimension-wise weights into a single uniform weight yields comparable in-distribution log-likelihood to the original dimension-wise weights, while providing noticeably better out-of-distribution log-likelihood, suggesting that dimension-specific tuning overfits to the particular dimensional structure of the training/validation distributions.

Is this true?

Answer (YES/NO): NO